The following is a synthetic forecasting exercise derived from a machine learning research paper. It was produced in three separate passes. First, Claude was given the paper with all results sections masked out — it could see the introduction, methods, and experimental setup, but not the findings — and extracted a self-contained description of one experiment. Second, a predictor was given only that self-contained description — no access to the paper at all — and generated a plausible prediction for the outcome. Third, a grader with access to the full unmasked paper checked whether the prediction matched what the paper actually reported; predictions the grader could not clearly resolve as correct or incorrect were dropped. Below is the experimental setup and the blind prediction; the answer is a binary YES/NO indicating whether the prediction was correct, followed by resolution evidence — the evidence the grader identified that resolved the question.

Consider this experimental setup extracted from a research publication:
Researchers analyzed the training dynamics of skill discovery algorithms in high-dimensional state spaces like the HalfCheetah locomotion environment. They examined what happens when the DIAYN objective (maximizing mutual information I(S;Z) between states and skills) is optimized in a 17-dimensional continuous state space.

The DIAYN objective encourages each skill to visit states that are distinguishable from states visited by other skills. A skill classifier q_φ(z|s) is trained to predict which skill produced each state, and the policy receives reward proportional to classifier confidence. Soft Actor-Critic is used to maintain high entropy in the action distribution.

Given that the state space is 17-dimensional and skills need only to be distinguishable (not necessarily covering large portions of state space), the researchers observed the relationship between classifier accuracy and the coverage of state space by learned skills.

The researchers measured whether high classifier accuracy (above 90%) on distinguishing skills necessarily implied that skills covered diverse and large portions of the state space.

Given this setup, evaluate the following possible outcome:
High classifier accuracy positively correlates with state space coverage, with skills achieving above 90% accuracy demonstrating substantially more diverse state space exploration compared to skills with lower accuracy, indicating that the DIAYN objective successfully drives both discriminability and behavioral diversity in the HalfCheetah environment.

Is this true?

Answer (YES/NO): NO